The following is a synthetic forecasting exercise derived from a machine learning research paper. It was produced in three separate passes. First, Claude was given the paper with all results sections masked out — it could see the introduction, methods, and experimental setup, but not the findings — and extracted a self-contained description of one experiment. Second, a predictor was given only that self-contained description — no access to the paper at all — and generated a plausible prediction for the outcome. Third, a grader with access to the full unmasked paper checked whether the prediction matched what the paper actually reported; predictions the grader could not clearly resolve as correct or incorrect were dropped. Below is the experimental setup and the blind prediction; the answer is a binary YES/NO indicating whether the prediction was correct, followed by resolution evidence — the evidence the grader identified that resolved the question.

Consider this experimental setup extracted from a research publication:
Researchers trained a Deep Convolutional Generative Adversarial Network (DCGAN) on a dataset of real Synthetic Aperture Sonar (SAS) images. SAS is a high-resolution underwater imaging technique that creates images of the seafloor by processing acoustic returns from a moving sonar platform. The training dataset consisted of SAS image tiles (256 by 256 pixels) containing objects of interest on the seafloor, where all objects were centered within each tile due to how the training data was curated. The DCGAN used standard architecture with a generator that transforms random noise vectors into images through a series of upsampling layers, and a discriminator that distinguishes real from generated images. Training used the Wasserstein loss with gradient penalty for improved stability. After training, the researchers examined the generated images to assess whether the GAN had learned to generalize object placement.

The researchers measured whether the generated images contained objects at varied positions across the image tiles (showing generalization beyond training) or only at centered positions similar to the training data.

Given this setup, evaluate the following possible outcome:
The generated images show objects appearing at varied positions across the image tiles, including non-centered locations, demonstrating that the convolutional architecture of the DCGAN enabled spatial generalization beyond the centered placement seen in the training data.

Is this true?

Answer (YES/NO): NO